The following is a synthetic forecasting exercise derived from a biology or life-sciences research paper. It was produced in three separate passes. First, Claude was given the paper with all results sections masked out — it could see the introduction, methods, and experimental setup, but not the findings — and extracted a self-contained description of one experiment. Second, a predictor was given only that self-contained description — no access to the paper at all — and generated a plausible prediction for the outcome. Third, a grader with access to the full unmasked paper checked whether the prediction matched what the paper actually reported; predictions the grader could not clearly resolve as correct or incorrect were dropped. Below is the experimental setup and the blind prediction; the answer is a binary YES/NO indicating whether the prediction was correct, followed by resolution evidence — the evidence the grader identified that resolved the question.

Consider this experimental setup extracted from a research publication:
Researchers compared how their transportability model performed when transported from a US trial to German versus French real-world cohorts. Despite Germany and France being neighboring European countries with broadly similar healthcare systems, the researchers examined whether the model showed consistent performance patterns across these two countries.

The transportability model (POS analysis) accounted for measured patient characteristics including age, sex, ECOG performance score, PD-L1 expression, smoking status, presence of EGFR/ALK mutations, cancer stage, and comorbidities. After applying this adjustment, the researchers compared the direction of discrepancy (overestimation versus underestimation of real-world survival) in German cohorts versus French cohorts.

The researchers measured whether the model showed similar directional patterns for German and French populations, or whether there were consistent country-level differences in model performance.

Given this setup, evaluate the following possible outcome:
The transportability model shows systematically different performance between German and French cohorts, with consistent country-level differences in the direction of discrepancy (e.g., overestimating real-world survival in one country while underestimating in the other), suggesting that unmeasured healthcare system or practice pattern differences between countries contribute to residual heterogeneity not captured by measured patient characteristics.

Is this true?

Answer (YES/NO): YES